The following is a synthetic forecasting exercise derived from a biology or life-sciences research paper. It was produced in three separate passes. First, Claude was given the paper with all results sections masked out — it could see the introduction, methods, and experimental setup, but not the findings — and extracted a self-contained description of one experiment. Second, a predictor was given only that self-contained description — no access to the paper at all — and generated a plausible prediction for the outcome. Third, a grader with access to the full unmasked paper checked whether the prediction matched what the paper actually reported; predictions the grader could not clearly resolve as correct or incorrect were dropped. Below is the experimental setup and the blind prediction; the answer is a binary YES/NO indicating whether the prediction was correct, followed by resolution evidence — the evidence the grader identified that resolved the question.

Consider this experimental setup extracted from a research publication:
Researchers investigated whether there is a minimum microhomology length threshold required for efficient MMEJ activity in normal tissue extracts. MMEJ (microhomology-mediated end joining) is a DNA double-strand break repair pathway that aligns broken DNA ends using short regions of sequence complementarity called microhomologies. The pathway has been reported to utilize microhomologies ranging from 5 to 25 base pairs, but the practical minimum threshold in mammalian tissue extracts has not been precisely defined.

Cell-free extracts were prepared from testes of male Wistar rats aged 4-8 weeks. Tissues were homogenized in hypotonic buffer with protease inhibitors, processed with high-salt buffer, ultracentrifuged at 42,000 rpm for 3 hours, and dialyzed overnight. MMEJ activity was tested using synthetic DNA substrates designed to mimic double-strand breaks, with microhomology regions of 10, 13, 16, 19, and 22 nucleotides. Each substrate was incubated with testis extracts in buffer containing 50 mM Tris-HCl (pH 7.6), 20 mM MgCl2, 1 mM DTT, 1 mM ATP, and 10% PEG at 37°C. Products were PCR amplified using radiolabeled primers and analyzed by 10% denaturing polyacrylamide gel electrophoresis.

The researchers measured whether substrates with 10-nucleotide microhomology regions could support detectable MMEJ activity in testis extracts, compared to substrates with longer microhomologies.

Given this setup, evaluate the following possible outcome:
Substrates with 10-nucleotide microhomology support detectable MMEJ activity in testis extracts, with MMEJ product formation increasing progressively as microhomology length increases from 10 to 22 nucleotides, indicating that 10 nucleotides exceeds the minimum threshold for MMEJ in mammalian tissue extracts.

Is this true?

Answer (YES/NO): NO